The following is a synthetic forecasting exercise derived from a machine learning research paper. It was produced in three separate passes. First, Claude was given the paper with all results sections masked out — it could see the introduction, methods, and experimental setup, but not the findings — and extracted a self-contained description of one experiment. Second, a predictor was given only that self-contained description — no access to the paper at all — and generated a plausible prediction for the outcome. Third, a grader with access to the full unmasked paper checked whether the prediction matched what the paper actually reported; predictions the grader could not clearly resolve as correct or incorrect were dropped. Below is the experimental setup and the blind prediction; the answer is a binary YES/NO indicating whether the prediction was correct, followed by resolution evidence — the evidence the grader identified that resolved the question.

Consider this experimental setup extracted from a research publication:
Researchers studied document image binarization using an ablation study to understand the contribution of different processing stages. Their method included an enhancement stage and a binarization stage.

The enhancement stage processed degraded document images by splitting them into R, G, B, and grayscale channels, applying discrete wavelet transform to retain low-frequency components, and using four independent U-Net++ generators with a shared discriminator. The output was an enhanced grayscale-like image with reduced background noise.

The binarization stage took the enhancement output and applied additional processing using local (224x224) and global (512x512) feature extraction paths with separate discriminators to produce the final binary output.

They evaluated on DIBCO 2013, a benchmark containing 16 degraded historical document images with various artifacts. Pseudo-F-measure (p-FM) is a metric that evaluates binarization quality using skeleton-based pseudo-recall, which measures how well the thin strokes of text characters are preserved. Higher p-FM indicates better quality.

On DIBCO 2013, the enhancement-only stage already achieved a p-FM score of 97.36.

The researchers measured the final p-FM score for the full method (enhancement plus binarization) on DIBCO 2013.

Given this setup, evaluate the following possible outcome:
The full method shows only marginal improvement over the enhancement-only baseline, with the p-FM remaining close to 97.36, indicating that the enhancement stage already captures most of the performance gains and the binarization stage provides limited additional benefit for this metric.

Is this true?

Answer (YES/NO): YES